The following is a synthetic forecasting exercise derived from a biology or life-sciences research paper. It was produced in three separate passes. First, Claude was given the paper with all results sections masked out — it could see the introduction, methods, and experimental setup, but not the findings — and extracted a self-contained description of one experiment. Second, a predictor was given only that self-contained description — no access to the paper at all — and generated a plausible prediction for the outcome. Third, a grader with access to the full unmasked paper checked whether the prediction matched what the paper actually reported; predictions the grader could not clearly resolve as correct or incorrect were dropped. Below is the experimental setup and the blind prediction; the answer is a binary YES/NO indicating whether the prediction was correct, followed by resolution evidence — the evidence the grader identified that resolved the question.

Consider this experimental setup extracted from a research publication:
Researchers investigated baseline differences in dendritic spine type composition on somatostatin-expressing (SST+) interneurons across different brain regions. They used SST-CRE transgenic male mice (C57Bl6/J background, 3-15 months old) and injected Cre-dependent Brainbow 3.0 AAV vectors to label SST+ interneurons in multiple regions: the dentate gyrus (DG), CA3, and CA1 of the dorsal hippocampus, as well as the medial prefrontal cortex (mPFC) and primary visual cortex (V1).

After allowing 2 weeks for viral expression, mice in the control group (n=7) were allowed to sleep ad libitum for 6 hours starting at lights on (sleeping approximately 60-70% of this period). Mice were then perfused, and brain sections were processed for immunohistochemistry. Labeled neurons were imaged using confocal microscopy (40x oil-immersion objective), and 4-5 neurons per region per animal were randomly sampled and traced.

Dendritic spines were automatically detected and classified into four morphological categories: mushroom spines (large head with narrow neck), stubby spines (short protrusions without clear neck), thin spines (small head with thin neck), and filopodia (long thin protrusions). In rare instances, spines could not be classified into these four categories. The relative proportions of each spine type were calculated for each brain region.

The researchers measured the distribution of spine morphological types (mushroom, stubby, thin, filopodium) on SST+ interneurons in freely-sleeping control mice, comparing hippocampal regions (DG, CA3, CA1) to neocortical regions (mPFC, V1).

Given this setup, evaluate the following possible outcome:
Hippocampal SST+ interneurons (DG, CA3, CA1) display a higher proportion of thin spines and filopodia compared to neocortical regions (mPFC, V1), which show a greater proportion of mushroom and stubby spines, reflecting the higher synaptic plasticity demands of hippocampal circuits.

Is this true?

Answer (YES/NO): NO